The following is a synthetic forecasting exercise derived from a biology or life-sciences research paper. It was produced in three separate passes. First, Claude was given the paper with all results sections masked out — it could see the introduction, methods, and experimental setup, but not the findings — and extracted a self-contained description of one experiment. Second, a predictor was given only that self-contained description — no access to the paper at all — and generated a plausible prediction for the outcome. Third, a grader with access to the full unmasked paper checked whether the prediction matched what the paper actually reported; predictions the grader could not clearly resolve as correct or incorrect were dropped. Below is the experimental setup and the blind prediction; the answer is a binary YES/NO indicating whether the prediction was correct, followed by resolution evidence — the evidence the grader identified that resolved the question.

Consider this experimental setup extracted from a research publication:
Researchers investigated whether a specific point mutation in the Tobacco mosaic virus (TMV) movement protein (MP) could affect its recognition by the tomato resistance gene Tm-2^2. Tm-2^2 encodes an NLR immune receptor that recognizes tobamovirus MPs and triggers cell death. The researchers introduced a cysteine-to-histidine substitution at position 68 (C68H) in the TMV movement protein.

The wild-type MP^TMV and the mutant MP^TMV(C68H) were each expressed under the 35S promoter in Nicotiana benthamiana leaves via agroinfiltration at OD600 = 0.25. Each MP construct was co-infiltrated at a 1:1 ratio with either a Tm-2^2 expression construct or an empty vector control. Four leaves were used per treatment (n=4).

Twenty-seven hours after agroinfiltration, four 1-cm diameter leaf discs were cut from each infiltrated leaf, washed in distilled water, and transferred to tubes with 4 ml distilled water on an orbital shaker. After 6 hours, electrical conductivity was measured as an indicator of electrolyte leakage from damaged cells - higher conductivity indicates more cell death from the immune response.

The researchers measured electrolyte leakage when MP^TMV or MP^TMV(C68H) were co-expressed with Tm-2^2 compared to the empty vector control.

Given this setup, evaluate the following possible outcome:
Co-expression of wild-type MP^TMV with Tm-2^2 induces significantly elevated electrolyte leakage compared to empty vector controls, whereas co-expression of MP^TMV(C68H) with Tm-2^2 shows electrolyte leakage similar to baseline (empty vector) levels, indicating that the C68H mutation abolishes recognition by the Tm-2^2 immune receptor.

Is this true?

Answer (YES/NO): NO